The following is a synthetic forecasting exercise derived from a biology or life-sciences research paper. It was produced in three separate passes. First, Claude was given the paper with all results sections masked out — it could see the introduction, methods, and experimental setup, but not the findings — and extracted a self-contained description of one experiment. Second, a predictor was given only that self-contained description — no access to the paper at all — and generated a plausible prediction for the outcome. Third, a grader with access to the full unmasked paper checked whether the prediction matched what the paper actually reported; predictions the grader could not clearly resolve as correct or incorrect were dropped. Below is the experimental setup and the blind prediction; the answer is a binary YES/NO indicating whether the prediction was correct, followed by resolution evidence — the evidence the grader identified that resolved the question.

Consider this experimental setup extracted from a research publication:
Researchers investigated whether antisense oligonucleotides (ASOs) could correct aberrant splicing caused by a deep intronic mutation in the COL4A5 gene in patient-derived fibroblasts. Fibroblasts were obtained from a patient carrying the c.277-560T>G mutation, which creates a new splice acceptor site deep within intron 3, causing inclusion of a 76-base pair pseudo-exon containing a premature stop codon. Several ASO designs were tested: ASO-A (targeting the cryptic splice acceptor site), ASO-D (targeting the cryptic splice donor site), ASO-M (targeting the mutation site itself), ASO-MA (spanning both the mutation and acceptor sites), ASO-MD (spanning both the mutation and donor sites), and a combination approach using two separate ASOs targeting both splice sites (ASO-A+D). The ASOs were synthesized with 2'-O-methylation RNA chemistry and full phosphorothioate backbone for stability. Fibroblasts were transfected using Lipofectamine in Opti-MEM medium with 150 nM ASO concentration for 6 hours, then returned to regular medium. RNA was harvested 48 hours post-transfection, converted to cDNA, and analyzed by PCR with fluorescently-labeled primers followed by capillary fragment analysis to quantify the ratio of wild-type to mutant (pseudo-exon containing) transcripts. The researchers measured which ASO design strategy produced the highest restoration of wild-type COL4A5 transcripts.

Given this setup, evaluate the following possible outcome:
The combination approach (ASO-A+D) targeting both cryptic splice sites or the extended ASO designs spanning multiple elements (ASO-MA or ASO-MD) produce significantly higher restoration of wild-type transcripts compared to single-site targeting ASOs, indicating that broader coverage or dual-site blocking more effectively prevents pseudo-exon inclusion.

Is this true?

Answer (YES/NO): NO